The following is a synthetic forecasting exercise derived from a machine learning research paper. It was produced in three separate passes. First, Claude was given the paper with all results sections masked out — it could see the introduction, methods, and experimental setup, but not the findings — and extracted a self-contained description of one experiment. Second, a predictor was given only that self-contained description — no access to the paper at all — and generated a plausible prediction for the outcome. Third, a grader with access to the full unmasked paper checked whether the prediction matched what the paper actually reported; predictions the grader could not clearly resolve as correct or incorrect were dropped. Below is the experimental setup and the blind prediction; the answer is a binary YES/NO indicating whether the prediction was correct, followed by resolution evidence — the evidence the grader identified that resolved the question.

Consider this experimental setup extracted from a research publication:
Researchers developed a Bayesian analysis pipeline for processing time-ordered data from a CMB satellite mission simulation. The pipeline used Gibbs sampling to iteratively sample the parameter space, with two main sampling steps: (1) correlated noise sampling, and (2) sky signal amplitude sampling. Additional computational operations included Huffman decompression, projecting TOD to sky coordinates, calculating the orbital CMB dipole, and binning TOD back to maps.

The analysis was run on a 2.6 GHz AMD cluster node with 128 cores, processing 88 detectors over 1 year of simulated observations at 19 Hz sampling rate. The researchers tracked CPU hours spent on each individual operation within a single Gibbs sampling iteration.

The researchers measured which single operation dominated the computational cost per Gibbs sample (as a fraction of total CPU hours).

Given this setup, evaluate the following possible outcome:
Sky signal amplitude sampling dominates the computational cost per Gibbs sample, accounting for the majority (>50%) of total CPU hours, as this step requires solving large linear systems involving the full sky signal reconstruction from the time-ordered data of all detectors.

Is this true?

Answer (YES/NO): NO